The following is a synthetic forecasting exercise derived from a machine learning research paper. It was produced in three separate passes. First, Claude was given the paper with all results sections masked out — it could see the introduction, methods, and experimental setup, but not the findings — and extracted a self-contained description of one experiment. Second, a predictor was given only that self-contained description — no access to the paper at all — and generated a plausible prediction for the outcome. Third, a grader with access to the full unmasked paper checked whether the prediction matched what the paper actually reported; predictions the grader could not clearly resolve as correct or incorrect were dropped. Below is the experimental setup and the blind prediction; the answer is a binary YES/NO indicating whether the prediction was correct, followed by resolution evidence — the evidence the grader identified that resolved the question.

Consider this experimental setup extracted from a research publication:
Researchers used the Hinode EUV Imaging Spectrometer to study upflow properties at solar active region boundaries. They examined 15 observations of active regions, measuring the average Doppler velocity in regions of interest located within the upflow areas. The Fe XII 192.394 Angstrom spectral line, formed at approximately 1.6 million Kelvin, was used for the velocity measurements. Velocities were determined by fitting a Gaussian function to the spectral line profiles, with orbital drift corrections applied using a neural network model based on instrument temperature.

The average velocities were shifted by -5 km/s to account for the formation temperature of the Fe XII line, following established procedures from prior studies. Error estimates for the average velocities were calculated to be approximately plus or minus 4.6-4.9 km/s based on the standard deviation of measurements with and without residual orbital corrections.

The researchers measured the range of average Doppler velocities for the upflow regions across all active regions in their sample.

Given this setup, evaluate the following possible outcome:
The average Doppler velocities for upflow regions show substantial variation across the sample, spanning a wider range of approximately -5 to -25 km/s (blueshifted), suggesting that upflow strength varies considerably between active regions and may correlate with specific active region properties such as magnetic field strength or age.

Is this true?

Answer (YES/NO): YES